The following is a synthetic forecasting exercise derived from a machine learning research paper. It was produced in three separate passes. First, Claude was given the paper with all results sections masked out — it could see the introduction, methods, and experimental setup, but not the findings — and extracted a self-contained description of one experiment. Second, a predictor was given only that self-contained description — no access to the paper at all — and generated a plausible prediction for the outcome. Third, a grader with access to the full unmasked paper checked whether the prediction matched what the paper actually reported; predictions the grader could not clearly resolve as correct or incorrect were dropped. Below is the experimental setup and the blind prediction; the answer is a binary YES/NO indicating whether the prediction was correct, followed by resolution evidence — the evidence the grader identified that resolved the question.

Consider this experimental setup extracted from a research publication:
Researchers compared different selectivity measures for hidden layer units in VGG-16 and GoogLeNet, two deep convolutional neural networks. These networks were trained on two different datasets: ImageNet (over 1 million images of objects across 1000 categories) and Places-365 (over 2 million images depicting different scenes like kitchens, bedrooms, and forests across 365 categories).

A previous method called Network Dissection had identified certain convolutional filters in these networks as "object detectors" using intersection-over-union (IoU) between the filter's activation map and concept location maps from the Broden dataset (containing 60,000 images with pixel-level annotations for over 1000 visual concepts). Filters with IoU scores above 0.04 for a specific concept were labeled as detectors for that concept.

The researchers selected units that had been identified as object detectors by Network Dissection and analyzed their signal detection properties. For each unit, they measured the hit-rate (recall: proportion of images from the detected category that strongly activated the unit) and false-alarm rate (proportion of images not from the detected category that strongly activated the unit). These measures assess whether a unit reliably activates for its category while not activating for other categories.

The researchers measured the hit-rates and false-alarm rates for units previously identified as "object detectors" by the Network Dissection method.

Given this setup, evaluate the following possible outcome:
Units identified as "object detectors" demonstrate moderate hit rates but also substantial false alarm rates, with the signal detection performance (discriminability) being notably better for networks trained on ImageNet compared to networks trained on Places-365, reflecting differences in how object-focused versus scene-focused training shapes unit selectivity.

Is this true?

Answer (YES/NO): NO